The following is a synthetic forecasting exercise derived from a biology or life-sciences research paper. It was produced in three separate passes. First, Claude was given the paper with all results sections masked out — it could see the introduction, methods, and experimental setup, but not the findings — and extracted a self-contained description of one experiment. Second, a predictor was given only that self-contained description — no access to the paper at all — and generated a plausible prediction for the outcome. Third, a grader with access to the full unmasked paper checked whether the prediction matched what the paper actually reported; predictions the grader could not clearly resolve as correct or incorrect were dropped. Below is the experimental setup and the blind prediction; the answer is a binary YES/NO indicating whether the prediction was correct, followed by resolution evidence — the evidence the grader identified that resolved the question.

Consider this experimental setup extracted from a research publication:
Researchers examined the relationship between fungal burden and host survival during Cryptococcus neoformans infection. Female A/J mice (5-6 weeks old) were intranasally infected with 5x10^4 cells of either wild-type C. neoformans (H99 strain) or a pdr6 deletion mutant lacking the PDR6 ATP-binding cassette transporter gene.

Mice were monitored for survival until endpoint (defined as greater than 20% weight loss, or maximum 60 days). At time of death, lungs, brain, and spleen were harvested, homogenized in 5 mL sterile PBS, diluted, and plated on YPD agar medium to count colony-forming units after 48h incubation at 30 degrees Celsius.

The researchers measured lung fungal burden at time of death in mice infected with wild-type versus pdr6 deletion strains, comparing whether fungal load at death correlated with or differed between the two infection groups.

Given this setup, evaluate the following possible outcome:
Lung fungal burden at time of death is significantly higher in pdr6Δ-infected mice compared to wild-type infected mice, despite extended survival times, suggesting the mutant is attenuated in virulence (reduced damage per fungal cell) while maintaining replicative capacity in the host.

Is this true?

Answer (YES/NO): NO